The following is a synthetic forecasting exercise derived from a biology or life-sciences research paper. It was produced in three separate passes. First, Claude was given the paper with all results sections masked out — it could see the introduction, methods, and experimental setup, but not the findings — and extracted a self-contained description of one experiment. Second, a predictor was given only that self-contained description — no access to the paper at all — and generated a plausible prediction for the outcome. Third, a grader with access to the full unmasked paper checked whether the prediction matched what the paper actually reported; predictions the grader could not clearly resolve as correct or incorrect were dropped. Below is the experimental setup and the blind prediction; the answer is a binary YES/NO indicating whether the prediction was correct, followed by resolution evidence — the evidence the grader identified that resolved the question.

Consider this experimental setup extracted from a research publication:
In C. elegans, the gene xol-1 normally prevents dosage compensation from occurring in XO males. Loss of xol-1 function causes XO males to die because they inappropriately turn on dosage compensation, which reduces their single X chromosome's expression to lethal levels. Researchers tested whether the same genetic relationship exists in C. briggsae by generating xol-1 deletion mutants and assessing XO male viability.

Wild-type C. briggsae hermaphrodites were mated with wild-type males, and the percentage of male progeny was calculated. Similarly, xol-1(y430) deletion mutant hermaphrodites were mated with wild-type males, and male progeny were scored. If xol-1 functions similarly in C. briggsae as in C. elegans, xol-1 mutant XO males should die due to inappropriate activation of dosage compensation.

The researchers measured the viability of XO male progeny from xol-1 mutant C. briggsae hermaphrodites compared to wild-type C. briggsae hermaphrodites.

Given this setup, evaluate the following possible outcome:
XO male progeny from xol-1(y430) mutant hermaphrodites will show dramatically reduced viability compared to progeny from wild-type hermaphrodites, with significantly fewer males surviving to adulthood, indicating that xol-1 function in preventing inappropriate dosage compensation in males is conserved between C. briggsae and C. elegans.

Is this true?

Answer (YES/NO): YES